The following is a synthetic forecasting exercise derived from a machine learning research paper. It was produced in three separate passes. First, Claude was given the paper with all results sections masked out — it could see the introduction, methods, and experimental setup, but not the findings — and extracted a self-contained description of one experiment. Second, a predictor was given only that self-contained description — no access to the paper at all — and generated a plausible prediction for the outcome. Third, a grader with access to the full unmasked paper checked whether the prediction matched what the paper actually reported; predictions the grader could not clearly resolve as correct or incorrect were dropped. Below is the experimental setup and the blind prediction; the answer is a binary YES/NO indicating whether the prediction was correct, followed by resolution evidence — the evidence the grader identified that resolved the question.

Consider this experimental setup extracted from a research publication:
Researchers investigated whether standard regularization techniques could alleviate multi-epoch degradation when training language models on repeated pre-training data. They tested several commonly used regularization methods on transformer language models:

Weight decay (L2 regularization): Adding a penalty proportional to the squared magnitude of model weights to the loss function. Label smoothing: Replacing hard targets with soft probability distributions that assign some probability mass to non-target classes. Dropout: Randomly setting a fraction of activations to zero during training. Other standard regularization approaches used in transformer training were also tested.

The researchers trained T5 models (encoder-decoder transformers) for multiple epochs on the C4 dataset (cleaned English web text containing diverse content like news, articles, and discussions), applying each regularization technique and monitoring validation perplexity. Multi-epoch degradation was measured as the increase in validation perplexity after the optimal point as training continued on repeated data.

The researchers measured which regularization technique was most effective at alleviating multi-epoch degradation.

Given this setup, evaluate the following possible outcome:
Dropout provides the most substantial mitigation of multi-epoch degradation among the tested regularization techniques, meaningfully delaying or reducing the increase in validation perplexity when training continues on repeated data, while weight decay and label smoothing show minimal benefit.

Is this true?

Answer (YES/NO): YES